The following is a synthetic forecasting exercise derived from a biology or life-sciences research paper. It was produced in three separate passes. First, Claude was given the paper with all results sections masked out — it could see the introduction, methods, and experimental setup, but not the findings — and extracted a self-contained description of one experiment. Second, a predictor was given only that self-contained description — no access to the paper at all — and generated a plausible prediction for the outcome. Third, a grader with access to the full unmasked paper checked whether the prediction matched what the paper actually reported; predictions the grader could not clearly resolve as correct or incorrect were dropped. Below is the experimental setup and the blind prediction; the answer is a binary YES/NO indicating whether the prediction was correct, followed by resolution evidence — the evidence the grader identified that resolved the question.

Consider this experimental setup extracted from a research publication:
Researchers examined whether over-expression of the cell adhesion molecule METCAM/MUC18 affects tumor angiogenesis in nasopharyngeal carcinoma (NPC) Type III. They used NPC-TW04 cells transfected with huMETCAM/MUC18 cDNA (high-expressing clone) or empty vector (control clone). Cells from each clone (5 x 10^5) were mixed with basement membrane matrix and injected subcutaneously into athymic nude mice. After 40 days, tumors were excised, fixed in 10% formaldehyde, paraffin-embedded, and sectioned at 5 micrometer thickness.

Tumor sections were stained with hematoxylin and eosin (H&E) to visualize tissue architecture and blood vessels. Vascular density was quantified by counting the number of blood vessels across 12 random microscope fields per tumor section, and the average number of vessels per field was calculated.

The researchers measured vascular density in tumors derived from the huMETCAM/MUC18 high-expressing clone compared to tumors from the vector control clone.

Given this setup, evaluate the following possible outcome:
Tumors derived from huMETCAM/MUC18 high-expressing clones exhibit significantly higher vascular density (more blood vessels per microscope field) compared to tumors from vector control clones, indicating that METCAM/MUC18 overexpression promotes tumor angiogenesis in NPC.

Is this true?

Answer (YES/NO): YES